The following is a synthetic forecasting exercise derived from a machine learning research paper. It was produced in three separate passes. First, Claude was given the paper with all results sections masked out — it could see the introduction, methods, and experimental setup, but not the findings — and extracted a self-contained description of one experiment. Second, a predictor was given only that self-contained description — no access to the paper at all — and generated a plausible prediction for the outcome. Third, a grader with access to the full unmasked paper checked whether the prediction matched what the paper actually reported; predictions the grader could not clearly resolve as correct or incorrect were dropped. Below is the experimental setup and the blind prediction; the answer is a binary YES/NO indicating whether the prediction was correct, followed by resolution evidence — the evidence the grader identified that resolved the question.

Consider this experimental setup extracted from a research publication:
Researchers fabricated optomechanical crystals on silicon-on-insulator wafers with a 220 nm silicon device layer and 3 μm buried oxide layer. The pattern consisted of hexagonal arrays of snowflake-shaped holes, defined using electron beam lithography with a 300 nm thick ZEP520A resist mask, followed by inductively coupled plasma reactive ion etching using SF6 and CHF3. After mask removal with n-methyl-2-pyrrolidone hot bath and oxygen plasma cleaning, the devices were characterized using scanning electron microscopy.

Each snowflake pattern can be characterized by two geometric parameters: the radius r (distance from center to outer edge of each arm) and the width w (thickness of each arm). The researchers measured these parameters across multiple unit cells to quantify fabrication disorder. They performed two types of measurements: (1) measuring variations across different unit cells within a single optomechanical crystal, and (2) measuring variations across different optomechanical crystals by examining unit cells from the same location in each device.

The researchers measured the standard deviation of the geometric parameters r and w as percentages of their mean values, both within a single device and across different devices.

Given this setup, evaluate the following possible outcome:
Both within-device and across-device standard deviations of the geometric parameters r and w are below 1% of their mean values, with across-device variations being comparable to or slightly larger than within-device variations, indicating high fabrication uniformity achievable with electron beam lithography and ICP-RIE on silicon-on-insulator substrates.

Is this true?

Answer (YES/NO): NO